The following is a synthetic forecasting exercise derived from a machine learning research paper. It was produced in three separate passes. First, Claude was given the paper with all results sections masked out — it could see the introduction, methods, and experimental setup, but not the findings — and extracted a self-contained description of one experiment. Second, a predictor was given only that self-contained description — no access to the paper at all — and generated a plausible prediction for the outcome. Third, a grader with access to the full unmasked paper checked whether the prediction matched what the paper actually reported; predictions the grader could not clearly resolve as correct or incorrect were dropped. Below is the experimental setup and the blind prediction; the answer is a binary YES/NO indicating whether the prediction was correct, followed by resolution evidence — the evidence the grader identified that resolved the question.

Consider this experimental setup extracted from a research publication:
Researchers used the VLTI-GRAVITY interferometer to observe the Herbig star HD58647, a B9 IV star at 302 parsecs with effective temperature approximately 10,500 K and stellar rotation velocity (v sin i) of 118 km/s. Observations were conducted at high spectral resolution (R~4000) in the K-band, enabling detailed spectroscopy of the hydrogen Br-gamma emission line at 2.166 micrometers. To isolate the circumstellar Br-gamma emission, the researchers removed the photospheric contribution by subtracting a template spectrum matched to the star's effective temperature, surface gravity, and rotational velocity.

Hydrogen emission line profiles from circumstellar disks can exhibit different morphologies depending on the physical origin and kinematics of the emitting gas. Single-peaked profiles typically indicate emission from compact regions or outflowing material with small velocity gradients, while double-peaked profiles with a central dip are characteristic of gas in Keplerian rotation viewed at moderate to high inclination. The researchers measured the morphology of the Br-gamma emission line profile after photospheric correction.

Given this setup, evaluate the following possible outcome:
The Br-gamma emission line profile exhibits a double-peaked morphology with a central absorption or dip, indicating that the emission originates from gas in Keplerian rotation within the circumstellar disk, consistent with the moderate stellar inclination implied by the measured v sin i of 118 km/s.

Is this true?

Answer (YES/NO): YES